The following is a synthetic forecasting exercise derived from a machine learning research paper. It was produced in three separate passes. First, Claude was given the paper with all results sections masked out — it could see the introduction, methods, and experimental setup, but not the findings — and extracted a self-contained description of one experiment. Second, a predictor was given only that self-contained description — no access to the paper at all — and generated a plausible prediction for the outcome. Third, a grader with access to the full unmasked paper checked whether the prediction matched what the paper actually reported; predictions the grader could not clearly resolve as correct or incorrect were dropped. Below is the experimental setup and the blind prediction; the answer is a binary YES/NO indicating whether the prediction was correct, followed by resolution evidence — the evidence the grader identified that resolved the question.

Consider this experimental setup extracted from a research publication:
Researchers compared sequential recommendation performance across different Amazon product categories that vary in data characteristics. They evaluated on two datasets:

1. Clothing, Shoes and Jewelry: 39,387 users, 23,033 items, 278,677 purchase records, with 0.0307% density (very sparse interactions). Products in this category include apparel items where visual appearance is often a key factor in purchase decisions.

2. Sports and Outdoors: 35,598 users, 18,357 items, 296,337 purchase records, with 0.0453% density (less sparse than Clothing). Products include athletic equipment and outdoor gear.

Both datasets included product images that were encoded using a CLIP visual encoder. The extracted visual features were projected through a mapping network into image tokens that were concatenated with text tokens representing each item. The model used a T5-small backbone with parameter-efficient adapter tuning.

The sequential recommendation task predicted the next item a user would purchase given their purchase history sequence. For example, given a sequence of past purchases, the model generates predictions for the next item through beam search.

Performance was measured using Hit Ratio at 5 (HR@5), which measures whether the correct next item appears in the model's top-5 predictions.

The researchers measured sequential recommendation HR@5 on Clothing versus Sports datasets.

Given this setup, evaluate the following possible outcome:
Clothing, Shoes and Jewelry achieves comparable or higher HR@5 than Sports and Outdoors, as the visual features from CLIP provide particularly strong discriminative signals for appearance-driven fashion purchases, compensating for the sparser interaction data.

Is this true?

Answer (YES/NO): NO